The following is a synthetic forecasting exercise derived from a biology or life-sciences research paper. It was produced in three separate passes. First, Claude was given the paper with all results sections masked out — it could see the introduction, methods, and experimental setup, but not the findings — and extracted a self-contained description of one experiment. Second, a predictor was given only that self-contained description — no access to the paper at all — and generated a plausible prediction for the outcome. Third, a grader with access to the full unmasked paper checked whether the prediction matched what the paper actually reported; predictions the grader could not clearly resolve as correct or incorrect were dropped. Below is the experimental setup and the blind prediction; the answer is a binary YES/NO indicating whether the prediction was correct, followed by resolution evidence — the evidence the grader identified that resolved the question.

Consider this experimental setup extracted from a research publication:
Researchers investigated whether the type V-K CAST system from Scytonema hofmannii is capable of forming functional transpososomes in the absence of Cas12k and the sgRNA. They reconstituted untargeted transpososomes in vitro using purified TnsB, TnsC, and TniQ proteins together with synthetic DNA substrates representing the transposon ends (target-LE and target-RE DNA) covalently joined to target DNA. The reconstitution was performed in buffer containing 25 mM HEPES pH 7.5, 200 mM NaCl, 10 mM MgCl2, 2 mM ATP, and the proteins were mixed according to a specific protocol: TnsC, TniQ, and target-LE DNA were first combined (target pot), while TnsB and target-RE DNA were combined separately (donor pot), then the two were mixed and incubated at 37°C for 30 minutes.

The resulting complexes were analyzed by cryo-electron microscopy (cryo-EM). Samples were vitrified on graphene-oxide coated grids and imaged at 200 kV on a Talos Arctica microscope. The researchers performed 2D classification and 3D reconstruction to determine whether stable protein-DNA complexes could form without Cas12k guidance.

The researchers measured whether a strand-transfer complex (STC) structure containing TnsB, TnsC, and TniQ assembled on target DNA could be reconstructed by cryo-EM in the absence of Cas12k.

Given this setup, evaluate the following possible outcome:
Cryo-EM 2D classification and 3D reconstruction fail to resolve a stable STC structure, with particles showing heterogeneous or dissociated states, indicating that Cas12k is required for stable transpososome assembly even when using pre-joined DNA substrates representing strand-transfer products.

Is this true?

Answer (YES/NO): NO